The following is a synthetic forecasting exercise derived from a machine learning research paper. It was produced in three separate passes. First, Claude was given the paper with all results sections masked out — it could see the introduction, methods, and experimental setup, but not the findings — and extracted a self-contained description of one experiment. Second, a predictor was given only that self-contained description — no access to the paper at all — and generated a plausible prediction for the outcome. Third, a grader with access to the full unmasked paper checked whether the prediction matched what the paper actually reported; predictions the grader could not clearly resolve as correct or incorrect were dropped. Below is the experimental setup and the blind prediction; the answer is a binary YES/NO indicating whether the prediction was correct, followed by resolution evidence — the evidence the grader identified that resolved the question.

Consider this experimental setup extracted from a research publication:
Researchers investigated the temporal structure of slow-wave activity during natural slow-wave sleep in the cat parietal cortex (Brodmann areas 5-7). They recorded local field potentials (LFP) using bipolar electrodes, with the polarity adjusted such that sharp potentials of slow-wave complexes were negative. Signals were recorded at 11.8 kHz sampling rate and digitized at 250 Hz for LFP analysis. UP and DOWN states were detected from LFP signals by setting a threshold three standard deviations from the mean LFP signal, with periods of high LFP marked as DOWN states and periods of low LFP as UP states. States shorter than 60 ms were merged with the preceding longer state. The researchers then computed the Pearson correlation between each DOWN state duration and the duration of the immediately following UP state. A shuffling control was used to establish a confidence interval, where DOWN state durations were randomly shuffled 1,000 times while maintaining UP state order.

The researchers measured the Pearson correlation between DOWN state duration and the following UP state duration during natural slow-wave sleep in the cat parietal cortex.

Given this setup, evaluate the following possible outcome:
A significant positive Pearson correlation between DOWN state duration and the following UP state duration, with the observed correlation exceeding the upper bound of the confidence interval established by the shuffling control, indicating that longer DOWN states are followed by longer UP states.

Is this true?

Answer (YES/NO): NO